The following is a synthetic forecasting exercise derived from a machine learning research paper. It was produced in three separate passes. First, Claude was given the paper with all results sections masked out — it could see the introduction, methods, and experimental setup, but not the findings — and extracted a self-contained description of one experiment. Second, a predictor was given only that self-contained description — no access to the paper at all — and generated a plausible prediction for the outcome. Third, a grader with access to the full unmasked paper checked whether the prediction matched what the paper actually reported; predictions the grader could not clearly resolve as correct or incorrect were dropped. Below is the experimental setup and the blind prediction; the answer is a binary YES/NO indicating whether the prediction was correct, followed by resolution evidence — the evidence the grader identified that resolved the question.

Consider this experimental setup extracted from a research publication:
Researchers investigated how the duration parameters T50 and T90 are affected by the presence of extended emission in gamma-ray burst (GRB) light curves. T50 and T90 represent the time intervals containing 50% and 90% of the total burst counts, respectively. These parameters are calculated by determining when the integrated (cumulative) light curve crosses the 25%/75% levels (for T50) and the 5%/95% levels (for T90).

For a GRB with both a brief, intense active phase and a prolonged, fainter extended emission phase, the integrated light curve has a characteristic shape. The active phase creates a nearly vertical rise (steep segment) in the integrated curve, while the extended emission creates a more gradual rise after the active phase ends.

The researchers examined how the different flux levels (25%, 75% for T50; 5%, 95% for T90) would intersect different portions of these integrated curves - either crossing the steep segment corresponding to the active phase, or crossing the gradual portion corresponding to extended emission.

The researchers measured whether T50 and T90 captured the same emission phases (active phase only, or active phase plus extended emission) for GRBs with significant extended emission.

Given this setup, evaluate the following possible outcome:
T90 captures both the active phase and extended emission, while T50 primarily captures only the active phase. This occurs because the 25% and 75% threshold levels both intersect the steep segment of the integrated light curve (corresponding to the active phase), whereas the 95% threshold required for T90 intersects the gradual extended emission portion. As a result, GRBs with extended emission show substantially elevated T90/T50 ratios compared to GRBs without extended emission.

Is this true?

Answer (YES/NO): YES